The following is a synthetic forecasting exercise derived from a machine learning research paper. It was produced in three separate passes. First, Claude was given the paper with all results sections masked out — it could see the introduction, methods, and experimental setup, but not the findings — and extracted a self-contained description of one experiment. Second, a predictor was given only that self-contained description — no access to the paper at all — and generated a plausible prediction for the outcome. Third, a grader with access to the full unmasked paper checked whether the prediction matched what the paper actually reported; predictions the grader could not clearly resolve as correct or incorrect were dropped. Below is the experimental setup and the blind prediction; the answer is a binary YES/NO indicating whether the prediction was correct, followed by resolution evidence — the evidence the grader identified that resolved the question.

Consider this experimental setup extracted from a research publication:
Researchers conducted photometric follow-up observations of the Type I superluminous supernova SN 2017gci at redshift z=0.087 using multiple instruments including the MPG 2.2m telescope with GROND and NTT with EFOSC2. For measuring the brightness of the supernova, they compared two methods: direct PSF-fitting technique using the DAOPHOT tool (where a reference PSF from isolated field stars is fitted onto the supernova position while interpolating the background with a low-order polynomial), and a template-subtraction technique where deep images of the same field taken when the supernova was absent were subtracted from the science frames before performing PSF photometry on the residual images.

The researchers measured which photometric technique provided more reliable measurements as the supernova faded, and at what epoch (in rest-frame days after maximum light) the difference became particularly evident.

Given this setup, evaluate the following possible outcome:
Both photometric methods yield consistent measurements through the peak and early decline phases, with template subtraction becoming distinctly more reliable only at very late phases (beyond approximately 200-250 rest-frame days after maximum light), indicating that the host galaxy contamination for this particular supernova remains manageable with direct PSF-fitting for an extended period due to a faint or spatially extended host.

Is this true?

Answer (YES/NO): NO